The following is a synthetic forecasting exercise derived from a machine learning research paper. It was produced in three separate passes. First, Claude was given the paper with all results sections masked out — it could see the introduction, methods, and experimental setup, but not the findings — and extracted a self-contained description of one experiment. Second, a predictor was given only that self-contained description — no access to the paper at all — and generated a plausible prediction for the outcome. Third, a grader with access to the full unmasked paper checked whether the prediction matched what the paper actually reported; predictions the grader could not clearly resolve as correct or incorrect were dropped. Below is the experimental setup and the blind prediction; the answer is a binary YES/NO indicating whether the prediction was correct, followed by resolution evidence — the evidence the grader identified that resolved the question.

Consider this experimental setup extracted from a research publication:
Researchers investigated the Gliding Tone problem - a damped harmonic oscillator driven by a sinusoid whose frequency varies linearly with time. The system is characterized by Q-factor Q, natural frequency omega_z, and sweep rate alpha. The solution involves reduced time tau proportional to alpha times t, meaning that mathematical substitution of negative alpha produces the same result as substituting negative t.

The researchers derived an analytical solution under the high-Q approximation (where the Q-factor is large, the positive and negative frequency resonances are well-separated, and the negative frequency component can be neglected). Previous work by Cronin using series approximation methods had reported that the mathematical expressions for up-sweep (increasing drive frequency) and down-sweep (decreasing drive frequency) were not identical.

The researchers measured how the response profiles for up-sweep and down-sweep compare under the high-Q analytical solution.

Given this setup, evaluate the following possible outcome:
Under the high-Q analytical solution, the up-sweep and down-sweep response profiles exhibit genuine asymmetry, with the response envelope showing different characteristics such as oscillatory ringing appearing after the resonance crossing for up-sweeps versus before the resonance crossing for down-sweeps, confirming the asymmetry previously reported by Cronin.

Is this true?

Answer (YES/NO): NO